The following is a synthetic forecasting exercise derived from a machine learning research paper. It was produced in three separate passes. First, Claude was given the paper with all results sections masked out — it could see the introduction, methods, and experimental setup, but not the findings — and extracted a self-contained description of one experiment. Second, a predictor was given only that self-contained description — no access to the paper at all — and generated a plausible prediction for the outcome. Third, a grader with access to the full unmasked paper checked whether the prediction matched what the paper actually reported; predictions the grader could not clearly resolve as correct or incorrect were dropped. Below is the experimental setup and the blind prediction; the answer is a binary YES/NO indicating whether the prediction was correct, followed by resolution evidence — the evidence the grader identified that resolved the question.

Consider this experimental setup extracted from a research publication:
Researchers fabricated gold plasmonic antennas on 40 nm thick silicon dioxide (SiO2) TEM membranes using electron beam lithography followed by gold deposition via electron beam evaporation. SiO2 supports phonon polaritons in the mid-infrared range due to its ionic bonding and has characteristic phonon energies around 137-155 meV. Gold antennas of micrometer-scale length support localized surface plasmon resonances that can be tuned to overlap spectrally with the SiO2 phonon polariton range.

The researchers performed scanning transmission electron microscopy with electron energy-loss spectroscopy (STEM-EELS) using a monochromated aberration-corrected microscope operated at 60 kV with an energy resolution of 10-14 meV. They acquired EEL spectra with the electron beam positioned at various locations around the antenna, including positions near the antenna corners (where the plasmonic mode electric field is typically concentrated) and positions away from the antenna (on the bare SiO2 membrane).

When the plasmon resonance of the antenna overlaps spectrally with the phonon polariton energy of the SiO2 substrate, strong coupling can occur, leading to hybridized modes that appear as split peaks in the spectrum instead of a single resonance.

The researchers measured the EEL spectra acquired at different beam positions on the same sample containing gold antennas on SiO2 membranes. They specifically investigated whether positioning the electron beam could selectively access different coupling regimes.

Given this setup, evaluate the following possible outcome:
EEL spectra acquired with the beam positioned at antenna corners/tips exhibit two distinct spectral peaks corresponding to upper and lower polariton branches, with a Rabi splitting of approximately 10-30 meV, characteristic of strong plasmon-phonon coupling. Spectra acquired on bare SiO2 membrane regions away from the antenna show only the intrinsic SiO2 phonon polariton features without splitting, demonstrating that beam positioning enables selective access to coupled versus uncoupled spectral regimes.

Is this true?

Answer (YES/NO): NO